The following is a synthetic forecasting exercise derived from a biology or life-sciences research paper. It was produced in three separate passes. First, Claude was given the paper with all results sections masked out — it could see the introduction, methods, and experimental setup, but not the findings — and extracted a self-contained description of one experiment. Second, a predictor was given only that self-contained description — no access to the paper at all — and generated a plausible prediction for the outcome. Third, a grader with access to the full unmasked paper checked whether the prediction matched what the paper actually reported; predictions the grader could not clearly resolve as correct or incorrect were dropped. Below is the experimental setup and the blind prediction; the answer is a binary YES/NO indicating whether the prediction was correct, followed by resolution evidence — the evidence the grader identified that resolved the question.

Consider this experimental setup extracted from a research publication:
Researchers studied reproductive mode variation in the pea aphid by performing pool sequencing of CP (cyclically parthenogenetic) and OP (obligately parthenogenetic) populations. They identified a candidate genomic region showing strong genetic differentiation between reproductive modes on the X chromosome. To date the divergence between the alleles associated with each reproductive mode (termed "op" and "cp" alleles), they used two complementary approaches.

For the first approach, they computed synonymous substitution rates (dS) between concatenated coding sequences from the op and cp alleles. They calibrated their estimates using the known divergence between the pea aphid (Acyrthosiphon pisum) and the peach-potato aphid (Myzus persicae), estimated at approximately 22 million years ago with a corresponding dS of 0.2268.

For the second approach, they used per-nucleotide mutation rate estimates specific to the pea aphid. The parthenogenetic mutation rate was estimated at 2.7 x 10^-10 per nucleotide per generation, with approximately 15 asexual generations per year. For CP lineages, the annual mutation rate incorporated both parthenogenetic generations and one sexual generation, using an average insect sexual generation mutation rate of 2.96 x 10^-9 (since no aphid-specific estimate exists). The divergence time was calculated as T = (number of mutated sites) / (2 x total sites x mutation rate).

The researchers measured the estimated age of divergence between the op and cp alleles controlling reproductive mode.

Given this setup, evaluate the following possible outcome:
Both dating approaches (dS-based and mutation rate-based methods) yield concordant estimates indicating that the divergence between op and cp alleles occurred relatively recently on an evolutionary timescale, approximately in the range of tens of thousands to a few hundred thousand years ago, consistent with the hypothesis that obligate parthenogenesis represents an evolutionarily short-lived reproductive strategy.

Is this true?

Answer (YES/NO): NO